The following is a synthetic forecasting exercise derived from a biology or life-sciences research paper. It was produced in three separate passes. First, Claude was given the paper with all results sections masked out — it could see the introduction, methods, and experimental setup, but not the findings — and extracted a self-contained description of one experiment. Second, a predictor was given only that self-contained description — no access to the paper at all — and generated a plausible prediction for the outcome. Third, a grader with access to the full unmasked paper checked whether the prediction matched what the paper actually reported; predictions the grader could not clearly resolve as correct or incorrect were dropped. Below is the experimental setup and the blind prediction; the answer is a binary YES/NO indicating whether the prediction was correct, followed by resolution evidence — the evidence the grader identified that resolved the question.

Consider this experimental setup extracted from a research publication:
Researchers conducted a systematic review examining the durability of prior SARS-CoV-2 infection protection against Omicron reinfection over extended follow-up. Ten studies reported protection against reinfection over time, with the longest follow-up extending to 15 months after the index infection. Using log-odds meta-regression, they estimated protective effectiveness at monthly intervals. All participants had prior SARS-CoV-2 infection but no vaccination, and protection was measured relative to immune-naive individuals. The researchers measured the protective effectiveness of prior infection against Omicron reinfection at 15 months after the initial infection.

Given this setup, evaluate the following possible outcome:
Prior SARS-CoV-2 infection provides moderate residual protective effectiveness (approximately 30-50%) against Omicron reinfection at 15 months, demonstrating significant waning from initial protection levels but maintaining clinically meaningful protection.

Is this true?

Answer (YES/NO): NO